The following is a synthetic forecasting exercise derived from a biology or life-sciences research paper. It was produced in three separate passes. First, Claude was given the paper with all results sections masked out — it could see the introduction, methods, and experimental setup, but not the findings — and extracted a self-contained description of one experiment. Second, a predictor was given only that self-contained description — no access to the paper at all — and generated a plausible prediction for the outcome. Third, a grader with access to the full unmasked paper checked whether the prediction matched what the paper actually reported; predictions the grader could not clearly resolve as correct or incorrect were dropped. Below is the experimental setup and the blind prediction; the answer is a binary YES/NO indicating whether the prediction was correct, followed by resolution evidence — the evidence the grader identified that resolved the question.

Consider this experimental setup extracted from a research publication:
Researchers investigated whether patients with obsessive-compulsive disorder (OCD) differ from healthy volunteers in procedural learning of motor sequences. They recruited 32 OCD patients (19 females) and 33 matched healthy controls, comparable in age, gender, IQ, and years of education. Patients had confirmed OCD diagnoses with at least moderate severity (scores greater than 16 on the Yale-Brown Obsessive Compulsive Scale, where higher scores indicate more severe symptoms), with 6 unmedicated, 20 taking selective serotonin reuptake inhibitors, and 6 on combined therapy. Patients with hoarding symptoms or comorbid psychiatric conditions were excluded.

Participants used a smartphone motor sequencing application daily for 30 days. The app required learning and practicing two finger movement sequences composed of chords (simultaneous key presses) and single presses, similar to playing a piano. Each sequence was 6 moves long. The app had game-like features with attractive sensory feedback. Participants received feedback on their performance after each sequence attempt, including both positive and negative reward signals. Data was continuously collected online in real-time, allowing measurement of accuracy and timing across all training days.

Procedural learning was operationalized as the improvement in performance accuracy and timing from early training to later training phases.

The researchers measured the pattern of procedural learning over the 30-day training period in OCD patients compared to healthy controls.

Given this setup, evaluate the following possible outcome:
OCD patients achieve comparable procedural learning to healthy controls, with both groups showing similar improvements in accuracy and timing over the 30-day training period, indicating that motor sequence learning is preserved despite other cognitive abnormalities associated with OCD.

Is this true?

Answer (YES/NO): YES